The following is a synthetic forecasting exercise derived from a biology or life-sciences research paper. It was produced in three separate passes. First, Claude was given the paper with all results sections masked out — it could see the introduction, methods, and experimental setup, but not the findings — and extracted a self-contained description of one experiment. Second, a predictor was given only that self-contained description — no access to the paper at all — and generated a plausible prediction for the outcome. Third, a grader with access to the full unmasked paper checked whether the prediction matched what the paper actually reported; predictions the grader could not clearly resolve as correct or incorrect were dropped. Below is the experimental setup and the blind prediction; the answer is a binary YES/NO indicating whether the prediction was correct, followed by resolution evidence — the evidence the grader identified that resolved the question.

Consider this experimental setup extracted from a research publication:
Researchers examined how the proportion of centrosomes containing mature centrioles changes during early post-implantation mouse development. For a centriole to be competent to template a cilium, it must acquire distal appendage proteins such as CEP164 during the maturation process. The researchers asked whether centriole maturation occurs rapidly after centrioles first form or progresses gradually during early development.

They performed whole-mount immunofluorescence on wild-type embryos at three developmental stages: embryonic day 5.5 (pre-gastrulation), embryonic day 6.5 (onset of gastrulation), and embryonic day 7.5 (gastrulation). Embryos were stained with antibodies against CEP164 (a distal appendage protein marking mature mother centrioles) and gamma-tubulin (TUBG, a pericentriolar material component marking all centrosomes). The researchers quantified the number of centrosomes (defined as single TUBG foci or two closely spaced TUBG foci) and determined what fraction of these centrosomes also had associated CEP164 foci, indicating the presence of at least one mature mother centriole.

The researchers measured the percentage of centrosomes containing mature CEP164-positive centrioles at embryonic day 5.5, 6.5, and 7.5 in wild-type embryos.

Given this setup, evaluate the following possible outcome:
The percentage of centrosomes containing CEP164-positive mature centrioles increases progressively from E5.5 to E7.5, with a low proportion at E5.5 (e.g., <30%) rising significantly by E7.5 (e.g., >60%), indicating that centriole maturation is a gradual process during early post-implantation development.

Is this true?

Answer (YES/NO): NO